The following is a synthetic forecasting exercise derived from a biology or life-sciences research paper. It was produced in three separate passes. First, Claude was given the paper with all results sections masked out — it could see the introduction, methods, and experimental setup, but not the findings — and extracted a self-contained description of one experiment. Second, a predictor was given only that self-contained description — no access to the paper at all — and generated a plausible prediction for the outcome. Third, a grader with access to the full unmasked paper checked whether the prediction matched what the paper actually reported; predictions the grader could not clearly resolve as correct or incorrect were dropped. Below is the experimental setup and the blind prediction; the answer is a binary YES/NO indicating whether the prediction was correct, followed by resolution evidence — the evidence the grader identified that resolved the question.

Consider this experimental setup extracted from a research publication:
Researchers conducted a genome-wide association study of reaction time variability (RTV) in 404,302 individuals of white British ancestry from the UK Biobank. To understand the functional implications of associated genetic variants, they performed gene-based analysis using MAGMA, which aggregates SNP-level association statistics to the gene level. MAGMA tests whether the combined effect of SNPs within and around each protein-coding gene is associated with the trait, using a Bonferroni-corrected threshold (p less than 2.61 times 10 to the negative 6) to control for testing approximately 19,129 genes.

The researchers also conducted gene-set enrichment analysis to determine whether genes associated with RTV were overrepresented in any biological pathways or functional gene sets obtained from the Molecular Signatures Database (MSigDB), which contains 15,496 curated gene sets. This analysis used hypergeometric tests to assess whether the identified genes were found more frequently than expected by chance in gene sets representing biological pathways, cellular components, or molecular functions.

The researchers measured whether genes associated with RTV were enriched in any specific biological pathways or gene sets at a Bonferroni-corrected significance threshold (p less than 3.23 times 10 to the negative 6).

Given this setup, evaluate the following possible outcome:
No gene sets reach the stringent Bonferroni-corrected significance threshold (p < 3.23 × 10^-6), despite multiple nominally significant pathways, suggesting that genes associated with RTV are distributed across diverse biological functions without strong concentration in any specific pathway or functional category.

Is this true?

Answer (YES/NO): NO